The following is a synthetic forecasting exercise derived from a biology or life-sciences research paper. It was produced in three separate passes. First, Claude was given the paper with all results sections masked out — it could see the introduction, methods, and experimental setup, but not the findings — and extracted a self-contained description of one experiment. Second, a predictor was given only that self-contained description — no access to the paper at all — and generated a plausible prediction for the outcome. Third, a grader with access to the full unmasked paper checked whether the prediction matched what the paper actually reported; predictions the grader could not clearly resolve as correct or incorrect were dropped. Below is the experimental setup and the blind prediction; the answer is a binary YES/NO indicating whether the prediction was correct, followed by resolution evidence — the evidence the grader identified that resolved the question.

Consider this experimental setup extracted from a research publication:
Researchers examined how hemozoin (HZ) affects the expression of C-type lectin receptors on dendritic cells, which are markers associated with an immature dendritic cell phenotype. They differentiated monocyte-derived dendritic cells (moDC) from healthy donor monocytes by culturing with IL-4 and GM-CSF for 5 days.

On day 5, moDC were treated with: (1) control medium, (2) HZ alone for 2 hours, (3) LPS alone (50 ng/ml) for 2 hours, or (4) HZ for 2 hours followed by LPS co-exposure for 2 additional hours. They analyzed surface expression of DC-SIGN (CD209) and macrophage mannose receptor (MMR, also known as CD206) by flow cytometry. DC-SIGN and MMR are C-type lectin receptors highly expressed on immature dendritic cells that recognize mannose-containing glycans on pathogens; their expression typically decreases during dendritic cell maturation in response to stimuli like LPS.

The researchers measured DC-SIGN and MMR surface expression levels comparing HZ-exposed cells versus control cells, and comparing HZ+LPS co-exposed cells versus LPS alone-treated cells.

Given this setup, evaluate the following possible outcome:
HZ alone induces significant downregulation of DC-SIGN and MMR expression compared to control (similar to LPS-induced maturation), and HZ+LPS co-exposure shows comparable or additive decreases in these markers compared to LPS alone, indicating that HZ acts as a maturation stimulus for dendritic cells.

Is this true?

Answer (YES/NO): NO